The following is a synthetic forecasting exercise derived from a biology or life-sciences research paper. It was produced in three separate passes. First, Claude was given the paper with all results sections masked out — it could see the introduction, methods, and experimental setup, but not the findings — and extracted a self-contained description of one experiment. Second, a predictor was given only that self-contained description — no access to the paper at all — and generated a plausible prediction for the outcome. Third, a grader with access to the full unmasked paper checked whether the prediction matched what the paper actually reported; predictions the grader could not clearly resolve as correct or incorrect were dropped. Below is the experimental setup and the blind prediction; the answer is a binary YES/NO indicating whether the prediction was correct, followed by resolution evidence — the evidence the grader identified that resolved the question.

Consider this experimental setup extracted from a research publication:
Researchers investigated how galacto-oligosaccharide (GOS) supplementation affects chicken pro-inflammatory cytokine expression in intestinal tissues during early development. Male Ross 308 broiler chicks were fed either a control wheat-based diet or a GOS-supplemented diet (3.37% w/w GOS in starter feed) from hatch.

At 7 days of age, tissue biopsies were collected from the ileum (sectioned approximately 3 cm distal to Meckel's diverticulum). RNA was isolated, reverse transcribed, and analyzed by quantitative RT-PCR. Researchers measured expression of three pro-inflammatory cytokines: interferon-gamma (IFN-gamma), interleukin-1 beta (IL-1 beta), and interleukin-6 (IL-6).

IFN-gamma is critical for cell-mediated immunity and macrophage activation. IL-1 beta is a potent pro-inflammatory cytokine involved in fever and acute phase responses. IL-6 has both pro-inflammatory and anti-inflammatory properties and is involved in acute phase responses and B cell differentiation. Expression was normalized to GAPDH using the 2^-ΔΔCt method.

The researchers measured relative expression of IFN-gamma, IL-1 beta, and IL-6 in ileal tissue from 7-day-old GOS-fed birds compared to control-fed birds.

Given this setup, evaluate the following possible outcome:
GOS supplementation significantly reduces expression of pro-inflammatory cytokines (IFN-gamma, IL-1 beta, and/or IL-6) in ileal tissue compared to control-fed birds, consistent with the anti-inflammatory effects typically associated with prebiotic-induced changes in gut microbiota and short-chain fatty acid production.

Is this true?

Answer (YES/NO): NO